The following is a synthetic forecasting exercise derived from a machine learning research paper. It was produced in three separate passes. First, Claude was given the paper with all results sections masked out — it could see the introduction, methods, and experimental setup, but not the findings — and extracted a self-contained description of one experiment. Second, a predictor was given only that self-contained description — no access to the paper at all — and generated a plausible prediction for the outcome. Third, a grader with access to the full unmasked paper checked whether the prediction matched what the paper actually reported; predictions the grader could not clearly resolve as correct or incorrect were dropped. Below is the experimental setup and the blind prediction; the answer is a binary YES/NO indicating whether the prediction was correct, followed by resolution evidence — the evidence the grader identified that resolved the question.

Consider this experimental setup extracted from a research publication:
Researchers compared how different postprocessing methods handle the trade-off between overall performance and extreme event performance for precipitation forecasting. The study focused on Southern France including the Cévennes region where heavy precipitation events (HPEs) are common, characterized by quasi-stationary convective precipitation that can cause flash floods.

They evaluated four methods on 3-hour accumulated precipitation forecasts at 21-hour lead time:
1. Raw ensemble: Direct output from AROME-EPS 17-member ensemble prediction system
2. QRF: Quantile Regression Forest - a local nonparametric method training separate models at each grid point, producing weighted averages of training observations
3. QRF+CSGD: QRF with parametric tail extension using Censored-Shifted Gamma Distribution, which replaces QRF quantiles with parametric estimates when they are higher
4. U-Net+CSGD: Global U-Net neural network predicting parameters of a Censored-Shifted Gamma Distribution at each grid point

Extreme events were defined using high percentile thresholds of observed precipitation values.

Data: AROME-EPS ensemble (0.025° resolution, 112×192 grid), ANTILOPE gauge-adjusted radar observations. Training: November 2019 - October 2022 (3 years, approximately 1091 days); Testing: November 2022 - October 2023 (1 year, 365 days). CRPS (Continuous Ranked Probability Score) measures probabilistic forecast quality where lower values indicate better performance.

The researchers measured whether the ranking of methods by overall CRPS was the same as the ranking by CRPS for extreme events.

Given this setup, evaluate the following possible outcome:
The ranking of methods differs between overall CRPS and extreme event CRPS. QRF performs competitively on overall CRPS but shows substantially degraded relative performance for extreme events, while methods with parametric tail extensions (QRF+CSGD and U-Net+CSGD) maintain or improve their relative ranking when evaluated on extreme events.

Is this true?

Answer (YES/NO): YES